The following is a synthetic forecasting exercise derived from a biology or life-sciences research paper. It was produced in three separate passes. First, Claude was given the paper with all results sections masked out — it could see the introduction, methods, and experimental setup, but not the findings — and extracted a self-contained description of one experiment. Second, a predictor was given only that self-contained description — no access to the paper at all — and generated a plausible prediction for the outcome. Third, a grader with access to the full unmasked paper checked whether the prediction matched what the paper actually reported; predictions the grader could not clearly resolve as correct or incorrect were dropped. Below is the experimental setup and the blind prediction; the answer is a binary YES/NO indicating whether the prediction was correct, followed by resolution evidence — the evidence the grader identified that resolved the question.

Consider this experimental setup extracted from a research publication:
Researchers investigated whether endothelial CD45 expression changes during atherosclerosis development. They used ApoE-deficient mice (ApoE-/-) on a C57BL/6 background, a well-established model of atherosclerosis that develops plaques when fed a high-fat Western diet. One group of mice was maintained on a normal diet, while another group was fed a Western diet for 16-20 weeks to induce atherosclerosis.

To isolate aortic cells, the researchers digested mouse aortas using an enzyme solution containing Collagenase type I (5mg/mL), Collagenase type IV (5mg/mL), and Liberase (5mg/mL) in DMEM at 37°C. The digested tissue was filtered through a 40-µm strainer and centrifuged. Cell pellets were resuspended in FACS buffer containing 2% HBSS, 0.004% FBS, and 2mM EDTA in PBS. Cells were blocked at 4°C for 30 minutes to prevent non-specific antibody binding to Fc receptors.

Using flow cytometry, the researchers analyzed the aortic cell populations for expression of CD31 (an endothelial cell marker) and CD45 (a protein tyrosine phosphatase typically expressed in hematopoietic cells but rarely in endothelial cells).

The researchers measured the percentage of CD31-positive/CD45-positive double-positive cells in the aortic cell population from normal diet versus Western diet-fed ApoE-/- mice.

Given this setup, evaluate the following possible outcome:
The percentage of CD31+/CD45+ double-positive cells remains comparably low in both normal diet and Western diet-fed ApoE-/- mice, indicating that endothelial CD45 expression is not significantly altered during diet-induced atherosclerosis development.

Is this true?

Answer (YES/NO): NO